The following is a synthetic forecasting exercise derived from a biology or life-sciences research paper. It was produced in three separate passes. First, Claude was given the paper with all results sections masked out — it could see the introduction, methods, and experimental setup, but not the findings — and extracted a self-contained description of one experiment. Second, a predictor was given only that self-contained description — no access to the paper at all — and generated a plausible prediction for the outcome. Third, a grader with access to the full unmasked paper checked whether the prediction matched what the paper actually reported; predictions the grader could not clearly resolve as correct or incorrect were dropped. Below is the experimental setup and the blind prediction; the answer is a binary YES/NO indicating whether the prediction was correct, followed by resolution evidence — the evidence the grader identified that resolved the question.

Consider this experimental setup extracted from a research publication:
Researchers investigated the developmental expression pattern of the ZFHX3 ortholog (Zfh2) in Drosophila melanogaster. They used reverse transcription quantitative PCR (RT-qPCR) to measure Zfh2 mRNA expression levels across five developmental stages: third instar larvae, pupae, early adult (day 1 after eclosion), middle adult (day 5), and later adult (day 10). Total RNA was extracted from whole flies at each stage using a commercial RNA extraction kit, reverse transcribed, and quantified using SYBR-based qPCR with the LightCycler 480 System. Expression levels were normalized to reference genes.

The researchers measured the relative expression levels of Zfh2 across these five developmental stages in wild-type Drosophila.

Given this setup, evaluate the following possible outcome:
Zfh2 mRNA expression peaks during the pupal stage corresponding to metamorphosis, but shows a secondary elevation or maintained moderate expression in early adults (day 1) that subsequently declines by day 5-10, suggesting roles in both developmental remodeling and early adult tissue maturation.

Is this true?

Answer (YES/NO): NO